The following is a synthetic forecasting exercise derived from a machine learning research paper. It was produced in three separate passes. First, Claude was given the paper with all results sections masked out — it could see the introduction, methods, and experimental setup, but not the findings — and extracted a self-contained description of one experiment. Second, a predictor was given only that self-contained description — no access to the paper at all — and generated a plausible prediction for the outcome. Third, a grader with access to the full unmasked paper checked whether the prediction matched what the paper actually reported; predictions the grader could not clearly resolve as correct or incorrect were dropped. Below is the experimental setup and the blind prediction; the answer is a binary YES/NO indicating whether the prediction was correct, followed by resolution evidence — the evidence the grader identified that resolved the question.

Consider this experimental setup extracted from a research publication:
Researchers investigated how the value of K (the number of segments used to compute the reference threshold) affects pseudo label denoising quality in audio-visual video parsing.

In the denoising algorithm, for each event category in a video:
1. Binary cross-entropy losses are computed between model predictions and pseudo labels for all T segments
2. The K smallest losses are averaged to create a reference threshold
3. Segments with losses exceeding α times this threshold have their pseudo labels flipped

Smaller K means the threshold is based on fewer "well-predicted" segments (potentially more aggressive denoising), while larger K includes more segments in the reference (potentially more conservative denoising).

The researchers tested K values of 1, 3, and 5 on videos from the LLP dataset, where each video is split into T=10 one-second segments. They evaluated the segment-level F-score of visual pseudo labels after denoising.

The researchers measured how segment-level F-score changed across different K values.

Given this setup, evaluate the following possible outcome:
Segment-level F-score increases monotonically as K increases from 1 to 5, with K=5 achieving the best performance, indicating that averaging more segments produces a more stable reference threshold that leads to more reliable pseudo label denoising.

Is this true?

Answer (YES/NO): NO